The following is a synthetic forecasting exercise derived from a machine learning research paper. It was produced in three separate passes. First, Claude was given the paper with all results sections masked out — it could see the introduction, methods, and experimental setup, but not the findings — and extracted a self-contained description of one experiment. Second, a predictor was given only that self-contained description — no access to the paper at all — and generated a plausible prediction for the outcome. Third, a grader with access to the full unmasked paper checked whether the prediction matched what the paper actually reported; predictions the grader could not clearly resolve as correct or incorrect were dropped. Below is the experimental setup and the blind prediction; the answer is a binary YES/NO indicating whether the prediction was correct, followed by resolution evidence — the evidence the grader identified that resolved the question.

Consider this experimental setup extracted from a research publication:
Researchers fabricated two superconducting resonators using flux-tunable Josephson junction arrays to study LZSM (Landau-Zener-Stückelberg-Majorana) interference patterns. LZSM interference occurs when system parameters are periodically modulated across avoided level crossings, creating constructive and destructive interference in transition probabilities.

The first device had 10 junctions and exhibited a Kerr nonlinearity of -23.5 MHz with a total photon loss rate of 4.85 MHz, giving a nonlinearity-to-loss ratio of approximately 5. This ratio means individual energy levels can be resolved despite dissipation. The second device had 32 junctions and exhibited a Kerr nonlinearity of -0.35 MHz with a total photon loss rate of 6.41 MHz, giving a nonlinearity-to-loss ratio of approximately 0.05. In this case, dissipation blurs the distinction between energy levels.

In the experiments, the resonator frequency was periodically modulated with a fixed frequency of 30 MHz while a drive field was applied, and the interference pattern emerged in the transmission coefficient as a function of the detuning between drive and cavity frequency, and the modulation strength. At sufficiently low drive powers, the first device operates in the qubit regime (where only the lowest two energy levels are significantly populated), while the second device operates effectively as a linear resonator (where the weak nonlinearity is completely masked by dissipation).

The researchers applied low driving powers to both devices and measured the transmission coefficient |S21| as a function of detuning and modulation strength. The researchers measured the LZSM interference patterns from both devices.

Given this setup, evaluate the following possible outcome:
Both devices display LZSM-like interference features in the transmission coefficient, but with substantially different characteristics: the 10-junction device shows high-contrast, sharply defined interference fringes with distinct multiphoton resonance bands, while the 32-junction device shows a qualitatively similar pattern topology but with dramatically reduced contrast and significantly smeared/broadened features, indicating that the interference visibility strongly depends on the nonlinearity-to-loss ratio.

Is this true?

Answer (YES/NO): NO